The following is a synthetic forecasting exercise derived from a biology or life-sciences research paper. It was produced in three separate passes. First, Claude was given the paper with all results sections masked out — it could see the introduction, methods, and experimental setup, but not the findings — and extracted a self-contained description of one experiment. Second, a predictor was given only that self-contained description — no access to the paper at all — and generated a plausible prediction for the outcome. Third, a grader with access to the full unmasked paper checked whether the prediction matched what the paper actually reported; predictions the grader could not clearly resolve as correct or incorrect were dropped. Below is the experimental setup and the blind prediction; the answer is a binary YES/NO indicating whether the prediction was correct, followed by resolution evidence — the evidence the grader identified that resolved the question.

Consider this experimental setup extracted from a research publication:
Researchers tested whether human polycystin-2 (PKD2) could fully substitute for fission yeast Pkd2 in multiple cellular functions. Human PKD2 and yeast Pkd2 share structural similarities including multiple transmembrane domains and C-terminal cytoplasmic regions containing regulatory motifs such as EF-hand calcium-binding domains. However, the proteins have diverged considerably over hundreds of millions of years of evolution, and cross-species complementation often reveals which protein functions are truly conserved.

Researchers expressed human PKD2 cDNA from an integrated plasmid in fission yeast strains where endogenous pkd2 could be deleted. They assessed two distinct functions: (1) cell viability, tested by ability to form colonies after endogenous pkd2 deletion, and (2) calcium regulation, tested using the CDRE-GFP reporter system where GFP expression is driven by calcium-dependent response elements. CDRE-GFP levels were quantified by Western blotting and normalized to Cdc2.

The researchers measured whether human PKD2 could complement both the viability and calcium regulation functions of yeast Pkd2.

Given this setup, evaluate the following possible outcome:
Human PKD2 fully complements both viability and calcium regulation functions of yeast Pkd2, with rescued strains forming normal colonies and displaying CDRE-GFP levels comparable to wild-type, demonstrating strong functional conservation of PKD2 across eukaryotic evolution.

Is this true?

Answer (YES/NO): NO